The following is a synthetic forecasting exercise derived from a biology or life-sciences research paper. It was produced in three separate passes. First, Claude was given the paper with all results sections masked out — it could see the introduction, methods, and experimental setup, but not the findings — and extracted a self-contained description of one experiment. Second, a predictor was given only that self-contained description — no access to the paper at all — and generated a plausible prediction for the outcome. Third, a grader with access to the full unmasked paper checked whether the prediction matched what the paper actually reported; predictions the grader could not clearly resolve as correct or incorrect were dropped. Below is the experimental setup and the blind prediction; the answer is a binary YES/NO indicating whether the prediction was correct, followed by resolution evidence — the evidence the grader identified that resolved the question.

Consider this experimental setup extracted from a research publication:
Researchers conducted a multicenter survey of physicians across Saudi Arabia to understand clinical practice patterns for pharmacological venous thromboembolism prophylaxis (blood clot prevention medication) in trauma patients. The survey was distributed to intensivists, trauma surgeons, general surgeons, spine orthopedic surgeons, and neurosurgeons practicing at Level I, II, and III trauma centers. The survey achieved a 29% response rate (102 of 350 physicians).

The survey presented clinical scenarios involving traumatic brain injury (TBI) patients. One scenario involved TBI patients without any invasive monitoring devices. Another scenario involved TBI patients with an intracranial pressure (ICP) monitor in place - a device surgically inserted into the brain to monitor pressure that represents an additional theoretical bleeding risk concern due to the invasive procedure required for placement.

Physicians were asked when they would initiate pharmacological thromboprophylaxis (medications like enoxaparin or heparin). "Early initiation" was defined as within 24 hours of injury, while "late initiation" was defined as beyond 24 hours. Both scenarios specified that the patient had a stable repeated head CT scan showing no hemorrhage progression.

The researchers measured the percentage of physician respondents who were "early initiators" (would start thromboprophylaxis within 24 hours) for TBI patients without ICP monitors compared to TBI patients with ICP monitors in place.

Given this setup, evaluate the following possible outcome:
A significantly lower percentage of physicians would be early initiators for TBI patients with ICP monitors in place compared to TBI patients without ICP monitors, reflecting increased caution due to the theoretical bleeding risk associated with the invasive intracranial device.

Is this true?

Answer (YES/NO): NO